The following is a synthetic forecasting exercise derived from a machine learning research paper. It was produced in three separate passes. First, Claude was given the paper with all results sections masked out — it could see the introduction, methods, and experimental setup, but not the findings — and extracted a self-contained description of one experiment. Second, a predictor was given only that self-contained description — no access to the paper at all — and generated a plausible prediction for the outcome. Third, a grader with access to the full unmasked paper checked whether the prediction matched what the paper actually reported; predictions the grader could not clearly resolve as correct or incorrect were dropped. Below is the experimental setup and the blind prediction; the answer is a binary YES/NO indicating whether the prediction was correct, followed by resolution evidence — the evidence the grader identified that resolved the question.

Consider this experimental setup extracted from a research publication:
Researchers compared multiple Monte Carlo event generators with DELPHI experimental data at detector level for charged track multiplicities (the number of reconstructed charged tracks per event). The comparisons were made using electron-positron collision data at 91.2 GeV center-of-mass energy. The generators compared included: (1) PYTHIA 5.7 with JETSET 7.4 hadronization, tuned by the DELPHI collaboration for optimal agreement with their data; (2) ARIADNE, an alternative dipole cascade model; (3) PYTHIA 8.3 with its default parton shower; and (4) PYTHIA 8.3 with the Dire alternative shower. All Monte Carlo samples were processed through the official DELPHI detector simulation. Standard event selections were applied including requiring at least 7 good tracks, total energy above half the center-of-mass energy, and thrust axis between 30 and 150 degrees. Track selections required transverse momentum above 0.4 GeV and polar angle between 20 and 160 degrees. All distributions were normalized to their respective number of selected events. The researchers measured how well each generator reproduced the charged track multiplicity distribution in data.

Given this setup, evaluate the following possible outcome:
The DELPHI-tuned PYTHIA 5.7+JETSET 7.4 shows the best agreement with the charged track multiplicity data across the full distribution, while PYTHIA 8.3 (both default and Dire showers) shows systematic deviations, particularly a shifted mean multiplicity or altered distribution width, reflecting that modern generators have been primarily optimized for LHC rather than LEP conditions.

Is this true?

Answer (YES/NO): YES